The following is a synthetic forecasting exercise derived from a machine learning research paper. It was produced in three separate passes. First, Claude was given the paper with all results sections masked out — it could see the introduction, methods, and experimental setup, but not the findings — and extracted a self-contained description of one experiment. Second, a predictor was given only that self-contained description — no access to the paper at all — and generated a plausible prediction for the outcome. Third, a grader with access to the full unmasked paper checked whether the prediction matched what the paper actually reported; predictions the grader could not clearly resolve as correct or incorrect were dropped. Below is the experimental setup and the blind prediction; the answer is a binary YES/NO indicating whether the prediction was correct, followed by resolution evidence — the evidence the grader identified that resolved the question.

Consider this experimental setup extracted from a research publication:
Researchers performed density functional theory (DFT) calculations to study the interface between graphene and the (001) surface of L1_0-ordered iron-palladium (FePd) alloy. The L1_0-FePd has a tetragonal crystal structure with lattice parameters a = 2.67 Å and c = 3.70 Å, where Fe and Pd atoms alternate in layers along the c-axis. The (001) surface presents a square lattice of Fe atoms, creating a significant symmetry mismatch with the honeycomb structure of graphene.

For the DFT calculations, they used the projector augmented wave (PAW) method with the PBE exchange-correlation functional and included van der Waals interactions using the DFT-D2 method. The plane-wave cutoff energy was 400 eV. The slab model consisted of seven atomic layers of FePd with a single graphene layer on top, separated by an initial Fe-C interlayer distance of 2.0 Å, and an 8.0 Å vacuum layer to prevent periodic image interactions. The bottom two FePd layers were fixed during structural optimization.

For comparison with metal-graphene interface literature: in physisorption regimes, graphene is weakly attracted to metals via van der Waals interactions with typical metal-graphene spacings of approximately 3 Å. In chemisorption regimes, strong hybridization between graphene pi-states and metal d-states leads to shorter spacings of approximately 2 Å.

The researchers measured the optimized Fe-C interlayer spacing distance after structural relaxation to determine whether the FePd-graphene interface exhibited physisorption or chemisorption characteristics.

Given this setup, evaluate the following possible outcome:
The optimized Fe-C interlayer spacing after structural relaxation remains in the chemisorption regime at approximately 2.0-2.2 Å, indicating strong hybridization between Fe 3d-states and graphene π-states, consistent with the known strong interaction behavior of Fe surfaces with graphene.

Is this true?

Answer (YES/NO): YES